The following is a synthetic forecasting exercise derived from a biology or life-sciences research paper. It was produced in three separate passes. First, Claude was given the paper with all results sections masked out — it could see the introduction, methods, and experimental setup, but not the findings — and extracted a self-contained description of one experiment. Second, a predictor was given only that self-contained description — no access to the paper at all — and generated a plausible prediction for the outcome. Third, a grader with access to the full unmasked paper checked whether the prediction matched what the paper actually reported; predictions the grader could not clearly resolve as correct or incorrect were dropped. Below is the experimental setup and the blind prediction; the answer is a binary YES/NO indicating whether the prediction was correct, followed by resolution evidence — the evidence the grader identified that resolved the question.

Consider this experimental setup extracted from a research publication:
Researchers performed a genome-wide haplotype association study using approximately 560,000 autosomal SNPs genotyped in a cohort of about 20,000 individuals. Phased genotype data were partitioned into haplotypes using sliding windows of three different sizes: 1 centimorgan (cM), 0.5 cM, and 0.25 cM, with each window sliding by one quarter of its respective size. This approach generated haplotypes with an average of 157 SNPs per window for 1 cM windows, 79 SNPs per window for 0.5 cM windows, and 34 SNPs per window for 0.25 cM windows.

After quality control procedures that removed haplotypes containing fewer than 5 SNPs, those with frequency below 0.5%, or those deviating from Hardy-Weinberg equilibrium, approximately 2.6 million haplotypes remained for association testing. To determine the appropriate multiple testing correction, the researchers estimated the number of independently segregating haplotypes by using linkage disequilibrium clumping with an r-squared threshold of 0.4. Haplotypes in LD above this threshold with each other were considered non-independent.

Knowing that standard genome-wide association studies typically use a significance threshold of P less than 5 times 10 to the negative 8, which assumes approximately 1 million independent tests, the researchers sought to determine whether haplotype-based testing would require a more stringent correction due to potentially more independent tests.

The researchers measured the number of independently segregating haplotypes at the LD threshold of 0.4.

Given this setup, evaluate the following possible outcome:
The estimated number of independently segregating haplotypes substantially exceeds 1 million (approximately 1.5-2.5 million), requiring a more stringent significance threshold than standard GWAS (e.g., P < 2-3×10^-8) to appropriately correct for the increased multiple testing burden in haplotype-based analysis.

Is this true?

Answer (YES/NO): NO